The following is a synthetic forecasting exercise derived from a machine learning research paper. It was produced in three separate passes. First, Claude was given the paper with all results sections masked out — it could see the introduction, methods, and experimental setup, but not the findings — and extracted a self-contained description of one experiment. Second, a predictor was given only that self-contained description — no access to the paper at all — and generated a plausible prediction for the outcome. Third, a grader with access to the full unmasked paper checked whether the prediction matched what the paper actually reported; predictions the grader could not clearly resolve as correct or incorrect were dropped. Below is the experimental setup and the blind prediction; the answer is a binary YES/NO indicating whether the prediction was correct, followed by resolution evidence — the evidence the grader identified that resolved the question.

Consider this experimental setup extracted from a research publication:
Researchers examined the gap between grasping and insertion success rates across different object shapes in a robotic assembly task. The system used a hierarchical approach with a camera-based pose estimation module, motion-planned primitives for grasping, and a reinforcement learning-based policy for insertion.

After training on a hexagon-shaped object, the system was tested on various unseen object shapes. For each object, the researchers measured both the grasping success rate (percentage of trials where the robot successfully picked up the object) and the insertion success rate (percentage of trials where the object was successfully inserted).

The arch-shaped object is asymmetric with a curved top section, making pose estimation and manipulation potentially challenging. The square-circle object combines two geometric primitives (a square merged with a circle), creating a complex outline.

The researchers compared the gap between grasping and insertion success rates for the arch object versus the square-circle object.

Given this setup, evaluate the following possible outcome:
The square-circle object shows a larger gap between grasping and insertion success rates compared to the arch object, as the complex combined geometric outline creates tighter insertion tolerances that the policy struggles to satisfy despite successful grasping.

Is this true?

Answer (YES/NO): YES